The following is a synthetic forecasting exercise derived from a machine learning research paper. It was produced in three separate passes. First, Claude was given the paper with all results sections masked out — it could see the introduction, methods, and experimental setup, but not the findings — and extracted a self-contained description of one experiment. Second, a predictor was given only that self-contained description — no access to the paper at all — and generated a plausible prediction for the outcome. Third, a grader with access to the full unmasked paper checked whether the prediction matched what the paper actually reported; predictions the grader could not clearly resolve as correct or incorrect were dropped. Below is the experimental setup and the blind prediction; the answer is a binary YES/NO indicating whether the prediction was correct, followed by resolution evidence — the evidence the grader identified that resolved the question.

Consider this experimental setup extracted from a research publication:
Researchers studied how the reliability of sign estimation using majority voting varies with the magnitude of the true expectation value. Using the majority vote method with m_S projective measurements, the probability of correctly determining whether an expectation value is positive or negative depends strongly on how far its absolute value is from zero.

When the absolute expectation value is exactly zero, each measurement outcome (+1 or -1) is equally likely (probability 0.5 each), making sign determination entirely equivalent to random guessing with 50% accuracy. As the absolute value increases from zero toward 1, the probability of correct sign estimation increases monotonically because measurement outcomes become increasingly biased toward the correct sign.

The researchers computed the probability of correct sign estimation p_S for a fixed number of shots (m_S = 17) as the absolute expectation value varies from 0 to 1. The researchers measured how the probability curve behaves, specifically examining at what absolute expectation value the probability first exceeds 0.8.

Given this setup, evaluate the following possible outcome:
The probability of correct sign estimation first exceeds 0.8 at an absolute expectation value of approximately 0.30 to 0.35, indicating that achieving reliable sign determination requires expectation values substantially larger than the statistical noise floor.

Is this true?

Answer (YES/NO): NO